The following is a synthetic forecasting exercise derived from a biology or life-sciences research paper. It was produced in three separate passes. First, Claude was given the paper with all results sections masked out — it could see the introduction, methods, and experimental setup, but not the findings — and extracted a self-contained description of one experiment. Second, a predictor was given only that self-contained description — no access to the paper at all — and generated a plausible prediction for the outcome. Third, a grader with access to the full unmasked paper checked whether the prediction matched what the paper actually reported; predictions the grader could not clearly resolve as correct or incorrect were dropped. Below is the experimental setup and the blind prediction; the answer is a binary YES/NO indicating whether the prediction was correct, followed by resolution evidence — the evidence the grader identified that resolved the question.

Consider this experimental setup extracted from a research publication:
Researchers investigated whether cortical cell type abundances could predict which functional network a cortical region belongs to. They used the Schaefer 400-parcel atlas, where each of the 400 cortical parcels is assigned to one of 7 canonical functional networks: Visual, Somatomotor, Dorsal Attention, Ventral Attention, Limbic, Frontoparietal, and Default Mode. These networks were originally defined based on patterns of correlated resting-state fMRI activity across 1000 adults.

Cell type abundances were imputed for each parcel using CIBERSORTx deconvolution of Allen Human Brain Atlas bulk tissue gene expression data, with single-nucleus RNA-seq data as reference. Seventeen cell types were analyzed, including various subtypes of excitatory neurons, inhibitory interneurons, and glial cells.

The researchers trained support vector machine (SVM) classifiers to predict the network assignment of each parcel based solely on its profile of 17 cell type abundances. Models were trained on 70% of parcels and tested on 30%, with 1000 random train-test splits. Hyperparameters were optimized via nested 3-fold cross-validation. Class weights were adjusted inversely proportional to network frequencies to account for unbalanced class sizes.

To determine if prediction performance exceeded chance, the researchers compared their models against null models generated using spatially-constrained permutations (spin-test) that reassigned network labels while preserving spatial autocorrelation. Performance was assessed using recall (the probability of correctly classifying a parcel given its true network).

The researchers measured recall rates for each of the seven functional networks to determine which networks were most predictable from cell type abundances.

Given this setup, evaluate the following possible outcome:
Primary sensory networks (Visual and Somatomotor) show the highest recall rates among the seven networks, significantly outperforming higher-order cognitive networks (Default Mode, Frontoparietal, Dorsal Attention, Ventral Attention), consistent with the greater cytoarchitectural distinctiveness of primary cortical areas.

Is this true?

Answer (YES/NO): NO